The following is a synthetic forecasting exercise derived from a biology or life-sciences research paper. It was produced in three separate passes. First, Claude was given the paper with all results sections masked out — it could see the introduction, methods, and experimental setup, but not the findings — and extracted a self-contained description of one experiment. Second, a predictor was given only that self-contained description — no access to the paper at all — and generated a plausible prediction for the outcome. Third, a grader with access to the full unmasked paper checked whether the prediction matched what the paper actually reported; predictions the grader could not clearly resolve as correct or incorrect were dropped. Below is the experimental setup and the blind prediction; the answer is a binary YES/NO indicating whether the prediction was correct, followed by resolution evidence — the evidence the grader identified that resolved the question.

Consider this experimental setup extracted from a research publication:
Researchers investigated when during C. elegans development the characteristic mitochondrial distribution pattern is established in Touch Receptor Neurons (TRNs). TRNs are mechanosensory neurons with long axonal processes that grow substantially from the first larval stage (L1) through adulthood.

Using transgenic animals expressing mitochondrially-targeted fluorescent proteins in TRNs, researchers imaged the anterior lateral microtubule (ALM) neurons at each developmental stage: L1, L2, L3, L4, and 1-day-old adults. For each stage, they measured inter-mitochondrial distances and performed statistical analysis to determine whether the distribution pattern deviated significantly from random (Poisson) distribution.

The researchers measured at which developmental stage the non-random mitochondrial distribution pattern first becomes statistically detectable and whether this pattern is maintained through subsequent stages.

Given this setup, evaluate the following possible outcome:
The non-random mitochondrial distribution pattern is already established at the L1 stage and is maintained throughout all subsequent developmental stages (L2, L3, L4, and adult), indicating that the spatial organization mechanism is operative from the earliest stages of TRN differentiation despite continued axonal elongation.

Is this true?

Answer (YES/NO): NO